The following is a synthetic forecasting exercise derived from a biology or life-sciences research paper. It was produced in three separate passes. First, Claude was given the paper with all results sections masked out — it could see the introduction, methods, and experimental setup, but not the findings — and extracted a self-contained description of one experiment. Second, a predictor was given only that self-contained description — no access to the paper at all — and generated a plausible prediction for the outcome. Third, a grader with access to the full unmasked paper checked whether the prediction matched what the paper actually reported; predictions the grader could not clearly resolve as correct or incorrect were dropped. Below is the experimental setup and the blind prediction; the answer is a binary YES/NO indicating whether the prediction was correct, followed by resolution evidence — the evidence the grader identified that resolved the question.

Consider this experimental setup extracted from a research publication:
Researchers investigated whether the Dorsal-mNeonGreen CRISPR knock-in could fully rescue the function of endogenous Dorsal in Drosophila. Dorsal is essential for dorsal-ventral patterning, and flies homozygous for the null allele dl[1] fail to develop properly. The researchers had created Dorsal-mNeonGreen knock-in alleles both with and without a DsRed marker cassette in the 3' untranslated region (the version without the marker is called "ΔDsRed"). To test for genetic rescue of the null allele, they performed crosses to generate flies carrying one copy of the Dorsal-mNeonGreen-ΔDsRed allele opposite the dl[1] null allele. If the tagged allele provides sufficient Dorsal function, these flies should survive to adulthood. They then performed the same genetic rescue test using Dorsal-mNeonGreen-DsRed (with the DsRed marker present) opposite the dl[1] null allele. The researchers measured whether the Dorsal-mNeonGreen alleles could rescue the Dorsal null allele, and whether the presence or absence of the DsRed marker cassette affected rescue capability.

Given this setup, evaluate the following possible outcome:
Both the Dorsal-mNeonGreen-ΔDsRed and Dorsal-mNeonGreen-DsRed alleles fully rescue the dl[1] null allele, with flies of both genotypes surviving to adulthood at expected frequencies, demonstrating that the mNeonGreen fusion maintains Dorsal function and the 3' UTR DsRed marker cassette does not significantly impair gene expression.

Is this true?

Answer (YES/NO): NO